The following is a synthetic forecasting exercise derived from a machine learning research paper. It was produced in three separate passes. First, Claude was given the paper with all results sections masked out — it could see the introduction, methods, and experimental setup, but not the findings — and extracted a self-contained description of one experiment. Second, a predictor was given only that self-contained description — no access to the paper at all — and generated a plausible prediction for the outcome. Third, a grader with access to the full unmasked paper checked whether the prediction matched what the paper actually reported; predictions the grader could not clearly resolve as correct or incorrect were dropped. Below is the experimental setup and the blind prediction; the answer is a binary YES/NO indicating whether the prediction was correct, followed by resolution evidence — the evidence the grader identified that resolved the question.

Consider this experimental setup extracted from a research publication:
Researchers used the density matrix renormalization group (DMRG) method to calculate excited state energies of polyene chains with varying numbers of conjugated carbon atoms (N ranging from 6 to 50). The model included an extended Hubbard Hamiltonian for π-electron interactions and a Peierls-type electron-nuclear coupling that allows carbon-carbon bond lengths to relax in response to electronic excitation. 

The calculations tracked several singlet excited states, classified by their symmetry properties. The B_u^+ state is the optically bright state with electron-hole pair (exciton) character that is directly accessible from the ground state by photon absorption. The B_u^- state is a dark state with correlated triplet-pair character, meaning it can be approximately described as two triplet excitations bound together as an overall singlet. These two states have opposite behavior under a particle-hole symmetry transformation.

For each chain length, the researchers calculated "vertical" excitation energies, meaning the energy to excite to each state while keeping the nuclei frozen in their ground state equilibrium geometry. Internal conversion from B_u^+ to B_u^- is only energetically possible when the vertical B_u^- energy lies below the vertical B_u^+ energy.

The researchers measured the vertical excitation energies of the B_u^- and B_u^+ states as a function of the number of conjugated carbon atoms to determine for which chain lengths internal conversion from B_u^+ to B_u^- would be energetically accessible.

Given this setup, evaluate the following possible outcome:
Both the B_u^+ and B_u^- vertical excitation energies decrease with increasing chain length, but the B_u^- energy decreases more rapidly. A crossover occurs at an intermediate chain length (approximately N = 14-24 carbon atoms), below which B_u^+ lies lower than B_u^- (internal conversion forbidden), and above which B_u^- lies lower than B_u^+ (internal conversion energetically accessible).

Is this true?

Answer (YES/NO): YES